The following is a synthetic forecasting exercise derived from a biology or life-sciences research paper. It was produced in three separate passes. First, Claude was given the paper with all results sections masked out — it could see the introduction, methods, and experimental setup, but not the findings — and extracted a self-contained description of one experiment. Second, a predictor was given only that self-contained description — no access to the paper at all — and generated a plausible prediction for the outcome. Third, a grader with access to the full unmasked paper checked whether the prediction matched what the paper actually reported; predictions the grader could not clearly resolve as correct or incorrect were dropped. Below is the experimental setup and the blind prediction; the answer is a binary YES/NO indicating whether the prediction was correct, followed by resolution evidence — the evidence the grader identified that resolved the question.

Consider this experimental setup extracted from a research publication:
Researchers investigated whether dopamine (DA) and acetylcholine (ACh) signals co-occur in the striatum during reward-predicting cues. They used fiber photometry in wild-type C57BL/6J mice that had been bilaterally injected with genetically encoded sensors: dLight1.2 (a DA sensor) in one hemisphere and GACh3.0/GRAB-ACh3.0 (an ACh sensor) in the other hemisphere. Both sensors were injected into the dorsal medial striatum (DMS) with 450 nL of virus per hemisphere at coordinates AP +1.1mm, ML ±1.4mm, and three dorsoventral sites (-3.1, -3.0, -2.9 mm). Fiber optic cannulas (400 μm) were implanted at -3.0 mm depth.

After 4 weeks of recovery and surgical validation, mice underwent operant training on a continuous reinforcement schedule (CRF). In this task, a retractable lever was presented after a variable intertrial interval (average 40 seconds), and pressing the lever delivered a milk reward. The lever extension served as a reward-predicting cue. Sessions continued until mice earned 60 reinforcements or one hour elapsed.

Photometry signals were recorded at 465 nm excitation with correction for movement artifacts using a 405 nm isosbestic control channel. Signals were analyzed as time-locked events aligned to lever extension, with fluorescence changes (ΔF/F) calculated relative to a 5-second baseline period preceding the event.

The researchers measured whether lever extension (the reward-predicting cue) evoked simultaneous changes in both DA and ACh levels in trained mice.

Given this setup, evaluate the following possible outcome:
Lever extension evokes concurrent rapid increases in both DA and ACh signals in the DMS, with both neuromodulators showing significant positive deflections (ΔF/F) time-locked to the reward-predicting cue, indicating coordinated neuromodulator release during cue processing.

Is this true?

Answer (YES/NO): NO